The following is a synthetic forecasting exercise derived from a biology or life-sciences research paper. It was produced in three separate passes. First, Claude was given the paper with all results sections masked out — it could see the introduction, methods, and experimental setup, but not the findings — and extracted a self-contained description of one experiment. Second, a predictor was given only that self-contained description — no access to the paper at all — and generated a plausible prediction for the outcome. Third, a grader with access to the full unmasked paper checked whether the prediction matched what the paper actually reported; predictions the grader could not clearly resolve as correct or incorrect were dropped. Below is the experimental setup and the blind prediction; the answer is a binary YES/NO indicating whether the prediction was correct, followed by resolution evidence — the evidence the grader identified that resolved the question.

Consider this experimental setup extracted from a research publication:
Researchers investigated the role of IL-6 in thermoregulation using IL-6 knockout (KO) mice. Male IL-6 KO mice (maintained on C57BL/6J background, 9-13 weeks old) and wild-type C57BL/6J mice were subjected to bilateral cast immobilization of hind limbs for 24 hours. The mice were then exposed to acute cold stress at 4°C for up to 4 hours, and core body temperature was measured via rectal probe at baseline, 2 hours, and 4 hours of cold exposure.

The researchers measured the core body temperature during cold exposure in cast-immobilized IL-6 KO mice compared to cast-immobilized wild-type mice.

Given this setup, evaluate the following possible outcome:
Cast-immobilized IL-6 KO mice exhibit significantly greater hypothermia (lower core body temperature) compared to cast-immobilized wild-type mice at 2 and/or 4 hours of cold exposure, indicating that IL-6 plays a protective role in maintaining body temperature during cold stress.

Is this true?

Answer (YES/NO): YES